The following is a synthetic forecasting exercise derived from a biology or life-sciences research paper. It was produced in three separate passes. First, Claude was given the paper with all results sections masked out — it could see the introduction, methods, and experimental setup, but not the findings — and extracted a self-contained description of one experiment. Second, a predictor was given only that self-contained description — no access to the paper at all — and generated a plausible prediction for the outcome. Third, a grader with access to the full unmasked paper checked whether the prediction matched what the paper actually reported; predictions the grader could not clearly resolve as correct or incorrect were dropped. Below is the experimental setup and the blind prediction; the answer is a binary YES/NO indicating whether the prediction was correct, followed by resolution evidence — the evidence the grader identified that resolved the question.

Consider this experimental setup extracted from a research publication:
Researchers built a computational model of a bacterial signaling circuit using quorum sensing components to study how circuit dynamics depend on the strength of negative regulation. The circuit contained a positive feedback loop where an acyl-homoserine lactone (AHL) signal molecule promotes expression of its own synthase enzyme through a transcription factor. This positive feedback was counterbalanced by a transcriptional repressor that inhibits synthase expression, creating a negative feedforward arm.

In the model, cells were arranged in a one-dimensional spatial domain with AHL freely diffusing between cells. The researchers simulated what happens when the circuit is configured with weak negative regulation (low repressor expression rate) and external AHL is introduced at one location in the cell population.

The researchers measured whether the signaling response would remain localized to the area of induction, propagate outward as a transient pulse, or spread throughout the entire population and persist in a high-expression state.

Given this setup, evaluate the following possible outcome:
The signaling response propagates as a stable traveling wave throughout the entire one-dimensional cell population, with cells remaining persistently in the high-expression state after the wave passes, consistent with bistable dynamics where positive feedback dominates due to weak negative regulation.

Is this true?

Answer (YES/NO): YES